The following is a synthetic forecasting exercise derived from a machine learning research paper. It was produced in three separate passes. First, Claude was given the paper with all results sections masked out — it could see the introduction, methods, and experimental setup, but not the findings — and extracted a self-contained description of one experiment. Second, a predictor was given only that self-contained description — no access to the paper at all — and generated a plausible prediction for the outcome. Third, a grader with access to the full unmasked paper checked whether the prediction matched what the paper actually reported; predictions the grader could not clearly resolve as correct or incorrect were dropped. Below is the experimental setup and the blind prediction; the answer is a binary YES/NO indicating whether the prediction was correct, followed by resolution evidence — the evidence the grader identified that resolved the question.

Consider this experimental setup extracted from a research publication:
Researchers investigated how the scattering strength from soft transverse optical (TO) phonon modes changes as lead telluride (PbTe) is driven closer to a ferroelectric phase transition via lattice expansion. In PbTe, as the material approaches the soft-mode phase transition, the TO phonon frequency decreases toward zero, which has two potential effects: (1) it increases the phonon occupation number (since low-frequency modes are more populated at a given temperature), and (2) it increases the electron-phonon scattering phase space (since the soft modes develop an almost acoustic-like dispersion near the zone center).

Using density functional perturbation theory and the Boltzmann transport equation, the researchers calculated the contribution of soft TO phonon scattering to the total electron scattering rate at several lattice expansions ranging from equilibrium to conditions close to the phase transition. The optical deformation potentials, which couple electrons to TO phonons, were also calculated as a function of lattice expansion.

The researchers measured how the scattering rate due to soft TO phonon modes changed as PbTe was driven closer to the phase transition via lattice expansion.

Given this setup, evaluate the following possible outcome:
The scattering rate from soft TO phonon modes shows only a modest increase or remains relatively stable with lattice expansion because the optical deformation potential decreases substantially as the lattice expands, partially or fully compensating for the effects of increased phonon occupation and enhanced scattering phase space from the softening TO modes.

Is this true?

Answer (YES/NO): NO